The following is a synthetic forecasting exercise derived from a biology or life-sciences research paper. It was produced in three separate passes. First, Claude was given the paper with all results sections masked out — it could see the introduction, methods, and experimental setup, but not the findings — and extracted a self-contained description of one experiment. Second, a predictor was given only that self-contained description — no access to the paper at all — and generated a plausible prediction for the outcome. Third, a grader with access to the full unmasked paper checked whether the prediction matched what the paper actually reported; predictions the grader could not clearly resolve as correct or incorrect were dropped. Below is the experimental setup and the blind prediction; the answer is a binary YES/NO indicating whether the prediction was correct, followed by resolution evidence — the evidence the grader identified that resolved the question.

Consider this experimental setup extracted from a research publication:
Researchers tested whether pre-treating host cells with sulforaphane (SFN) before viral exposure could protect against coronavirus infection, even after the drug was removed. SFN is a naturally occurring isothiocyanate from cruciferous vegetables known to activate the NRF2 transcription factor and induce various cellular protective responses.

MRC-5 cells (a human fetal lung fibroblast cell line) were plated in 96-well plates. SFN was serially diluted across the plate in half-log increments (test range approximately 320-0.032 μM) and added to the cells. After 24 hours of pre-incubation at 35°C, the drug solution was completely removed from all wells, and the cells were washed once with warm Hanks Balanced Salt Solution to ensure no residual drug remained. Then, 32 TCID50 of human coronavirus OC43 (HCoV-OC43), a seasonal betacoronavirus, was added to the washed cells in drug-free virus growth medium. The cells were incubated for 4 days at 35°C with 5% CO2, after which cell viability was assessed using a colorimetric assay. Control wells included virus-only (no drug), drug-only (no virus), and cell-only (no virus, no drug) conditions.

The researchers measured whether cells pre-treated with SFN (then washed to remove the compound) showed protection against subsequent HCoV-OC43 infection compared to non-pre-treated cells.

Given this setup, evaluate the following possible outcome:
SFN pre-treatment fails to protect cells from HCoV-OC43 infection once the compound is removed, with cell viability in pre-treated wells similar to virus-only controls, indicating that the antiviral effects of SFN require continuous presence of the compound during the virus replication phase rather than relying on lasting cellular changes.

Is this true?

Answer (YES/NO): NO